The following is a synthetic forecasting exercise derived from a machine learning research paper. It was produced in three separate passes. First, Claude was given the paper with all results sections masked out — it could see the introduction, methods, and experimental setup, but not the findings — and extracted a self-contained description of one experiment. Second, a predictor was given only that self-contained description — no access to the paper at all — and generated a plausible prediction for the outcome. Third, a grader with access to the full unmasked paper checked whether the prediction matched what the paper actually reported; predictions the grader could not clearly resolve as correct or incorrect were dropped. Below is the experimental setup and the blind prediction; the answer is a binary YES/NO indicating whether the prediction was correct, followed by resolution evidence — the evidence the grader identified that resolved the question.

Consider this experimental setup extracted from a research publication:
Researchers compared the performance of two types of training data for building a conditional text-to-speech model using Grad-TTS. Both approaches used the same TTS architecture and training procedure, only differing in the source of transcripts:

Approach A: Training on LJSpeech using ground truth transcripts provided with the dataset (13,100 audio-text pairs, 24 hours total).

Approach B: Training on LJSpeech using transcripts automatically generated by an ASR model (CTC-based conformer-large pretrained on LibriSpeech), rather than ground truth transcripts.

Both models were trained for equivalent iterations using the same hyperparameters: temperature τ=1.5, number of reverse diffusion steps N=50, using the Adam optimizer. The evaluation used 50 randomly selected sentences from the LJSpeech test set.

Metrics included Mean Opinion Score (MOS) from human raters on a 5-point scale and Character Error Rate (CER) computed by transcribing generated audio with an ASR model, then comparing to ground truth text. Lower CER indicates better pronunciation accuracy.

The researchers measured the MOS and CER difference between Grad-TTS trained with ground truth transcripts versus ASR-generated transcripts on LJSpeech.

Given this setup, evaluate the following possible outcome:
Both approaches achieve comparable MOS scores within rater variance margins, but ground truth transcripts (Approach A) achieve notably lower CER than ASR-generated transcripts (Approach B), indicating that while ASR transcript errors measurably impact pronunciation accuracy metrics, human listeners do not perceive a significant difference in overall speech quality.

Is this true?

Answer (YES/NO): NO